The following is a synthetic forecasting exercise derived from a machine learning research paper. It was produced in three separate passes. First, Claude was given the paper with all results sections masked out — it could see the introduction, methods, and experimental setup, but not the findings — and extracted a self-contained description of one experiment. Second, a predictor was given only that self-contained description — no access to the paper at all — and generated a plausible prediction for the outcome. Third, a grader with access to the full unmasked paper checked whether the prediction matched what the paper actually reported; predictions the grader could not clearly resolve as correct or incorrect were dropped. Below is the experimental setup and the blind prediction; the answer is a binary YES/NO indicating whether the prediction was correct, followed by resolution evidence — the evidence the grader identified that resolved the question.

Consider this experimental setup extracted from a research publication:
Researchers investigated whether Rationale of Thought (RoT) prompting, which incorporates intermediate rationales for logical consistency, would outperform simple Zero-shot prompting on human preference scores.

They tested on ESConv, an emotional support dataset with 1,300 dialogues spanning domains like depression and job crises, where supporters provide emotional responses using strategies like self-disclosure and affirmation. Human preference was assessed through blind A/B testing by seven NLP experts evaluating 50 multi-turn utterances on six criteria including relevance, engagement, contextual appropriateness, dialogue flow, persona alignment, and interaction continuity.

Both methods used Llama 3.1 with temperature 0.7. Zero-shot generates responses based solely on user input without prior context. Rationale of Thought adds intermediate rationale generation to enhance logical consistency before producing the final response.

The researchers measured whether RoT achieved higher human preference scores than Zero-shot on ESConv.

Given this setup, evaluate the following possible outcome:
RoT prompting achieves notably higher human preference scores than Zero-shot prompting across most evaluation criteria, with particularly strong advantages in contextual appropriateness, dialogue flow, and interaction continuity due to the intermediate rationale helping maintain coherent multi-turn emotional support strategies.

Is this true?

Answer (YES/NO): NO